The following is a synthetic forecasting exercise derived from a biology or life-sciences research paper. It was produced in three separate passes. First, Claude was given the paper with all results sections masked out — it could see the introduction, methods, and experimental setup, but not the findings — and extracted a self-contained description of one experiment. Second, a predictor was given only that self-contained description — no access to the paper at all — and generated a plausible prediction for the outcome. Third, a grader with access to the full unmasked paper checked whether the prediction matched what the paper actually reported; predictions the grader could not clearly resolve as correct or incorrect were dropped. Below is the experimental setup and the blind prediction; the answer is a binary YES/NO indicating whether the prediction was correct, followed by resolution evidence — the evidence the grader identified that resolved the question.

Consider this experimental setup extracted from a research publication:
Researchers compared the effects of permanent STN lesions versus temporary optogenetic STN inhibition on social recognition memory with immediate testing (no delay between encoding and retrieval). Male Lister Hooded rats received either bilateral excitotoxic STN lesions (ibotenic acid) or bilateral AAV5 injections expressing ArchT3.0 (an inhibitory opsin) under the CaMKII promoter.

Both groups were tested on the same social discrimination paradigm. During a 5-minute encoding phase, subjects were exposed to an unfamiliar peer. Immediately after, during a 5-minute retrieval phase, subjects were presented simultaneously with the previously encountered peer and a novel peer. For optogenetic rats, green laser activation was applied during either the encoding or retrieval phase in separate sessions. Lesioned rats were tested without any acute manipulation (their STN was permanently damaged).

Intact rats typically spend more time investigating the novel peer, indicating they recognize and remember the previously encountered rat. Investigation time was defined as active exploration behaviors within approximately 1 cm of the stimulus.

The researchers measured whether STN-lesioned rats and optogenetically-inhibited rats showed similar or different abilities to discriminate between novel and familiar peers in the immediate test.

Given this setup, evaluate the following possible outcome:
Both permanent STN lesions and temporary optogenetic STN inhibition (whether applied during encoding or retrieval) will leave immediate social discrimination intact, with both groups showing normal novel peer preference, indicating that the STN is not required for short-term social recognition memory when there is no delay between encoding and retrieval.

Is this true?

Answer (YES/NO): YES